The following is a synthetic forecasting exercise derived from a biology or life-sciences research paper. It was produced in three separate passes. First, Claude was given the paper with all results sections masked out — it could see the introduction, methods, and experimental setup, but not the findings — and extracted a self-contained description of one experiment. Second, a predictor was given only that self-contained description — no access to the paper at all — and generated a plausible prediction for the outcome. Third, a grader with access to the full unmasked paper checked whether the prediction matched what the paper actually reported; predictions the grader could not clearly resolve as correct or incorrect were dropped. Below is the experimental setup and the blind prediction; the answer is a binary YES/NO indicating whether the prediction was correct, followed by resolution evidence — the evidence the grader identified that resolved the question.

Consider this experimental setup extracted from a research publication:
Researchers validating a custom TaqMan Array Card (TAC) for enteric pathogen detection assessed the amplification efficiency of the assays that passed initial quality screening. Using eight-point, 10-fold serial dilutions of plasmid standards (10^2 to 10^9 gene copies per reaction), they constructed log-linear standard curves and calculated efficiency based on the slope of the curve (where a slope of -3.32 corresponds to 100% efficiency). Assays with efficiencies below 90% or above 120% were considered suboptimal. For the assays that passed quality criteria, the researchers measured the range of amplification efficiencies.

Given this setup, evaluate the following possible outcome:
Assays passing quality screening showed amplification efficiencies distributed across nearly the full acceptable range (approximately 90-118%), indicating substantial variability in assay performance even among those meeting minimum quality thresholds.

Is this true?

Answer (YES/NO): NO